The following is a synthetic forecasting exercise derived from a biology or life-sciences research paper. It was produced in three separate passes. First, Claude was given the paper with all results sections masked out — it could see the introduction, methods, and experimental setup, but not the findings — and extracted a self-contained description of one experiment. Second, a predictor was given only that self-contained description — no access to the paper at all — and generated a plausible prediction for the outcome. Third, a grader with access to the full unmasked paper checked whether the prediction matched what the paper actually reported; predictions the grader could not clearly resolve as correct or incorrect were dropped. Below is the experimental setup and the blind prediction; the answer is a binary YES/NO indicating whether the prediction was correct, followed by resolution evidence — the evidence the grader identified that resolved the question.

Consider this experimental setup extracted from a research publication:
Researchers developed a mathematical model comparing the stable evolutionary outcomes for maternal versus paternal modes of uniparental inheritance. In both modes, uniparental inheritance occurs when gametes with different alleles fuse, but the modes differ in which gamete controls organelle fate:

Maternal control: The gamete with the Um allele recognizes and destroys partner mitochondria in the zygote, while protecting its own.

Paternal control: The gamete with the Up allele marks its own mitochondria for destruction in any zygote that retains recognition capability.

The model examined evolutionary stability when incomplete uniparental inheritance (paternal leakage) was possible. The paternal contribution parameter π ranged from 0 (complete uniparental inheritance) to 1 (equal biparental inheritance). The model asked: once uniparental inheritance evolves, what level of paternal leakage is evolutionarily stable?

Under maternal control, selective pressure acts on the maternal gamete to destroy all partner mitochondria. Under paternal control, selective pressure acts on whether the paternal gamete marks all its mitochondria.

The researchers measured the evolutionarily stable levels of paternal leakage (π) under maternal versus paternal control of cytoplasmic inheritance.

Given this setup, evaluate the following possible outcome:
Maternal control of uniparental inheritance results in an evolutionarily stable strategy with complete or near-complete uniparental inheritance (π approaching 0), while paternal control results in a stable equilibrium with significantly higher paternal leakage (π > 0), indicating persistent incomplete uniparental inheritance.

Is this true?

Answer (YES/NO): YES